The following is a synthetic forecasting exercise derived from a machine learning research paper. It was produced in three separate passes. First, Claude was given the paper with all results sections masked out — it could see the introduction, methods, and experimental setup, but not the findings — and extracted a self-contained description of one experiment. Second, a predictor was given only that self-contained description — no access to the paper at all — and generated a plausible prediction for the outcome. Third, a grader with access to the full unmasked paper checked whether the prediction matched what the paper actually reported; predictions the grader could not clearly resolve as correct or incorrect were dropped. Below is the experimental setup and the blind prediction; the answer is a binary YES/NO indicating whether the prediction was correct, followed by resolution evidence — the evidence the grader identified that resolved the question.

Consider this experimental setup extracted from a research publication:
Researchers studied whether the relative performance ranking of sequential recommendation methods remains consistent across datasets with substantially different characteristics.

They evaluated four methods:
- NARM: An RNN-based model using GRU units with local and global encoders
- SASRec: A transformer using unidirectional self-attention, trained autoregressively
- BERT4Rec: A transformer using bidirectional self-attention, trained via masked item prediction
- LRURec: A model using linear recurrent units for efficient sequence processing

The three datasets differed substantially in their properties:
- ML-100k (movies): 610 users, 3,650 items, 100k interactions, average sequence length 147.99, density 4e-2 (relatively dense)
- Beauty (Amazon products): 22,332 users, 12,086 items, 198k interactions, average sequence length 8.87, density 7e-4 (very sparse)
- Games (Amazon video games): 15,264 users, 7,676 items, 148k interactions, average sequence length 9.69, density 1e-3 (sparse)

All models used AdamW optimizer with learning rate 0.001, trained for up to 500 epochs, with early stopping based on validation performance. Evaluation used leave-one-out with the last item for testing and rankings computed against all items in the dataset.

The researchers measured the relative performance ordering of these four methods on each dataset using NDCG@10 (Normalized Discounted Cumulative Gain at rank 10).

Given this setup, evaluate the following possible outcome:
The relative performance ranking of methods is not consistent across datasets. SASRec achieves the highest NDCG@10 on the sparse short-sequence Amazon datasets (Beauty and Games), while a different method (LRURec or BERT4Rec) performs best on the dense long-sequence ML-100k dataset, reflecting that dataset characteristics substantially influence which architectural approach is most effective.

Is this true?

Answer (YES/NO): NO